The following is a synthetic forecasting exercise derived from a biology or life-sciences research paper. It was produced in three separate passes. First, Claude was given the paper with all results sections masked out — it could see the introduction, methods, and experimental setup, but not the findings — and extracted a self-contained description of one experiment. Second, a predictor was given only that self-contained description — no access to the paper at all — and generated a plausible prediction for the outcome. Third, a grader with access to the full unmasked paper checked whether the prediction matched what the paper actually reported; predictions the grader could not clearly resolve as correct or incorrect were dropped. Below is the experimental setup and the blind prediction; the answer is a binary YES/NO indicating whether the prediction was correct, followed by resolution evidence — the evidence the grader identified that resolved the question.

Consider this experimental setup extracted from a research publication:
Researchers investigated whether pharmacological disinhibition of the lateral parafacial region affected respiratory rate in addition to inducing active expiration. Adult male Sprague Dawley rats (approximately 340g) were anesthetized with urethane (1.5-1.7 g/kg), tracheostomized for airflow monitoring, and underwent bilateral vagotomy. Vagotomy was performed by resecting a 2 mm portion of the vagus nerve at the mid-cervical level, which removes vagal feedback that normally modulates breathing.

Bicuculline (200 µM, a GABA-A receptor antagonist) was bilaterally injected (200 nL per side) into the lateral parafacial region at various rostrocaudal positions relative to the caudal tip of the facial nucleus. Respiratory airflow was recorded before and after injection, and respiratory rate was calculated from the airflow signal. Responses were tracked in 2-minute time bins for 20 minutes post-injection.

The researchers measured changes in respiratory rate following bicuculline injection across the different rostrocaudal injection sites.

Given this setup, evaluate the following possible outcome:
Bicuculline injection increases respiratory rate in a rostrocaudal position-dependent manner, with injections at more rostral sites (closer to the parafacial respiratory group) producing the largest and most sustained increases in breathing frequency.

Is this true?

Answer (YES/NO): NO